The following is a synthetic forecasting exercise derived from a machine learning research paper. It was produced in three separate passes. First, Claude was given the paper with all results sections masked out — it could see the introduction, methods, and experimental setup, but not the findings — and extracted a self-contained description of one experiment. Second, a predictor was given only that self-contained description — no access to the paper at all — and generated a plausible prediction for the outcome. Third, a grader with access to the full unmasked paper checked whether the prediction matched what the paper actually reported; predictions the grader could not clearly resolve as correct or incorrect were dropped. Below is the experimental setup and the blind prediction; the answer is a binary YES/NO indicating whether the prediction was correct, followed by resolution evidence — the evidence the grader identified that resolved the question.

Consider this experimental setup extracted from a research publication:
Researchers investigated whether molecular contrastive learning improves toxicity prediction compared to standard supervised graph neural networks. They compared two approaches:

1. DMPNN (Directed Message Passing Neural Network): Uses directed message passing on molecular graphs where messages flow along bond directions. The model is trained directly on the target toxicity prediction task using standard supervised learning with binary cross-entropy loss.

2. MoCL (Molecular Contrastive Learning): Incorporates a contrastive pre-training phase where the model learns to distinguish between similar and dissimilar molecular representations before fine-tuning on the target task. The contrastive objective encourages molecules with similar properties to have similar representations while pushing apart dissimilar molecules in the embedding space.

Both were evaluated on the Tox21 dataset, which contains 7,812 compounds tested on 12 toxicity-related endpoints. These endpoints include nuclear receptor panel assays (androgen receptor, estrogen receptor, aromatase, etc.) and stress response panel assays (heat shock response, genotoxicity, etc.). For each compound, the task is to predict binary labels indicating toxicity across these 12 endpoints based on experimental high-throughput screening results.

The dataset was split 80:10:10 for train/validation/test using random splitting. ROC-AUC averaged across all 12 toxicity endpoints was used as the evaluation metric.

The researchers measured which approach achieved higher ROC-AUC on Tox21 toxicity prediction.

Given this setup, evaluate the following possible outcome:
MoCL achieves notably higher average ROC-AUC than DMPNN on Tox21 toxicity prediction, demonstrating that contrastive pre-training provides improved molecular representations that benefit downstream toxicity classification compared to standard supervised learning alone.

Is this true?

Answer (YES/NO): NO